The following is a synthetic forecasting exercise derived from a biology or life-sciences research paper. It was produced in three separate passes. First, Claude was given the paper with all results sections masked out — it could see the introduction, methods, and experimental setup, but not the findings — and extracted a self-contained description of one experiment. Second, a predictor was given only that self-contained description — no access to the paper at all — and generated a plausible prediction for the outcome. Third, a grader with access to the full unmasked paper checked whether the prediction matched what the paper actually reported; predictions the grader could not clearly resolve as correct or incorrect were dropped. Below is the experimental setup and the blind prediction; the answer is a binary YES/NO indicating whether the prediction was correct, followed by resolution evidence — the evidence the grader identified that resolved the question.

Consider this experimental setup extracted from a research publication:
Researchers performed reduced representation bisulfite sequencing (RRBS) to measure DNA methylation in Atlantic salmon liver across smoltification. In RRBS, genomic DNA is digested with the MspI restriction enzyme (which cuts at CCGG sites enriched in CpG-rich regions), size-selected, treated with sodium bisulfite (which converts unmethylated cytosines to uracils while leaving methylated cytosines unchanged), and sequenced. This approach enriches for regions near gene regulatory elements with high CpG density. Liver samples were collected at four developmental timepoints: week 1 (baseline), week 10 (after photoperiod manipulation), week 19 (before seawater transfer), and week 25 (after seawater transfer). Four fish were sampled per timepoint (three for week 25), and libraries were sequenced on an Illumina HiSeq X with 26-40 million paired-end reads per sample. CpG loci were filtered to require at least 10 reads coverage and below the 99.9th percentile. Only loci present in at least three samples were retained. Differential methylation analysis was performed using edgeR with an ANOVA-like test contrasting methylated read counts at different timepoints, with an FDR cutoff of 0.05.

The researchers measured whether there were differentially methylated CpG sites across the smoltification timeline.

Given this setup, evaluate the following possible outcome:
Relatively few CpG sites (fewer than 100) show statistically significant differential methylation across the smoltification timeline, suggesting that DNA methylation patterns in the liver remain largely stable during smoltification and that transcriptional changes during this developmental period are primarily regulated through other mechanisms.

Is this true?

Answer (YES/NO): NO